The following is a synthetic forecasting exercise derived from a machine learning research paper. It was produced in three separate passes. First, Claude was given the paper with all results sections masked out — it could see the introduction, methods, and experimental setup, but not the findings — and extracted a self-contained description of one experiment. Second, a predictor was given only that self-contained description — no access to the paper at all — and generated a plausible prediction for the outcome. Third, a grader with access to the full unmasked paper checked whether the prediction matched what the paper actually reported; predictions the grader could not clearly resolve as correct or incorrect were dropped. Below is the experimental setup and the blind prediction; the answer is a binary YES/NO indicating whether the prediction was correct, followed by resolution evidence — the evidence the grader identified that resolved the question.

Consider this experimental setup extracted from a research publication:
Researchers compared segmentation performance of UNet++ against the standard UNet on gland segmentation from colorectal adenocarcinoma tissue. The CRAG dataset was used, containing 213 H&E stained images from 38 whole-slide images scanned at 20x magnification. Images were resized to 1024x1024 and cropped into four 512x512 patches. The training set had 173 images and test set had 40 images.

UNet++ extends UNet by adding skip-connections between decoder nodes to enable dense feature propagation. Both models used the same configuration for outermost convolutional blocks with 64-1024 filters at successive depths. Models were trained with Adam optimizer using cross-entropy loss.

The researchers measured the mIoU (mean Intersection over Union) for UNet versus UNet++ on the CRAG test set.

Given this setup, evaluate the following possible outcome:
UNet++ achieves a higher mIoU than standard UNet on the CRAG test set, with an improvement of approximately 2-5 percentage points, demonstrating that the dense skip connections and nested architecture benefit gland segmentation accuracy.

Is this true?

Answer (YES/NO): NO